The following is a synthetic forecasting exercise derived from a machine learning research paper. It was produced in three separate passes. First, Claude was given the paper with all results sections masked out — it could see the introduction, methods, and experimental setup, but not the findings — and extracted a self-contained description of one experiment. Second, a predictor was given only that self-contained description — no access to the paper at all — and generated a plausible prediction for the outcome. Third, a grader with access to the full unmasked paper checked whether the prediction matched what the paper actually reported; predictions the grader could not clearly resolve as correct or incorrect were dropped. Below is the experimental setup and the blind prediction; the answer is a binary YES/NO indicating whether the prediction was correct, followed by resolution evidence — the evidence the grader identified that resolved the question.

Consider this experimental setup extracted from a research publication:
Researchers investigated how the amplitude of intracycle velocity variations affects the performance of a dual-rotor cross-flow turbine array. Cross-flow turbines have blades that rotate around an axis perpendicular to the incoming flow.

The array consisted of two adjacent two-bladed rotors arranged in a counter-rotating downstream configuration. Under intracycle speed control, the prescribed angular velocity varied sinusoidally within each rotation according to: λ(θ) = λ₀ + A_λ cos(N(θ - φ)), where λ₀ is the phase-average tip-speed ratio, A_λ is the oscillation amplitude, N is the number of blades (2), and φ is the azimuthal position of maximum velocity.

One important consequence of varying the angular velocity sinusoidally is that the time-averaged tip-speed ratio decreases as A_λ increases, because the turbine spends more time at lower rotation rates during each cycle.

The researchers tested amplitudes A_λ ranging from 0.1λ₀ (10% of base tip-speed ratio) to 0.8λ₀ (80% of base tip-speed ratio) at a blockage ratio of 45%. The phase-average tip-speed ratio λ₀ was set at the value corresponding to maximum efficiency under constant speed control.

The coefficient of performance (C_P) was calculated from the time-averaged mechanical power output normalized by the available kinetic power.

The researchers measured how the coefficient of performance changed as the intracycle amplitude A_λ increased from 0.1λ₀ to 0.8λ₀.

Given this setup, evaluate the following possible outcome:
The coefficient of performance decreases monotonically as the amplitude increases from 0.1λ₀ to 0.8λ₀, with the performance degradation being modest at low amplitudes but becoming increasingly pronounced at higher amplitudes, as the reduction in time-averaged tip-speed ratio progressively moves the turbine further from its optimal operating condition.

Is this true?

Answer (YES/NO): NO